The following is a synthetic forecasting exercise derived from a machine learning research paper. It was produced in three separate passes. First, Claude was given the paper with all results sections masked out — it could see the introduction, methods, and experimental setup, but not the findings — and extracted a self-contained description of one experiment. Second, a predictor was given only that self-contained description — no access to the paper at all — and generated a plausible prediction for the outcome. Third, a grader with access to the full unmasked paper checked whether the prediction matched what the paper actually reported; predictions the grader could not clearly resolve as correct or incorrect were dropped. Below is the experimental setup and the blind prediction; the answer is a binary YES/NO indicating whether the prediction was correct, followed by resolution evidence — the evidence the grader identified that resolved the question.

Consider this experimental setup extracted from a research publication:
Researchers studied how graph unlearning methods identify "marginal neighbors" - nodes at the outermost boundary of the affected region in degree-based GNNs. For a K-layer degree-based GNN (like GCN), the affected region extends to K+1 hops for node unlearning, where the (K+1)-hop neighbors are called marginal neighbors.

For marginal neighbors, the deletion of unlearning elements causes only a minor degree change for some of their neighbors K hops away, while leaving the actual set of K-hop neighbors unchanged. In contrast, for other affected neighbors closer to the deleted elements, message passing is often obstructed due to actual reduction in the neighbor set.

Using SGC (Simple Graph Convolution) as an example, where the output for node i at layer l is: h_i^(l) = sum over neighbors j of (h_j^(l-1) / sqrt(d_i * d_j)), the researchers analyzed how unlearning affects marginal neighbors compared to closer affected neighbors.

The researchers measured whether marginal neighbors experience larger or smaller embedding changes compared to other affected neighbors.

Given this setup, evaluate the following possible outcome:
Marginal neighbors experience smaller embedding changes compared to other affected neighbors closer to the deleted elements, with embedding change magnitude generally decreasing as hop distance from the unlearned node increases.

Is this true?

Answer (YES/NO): NO